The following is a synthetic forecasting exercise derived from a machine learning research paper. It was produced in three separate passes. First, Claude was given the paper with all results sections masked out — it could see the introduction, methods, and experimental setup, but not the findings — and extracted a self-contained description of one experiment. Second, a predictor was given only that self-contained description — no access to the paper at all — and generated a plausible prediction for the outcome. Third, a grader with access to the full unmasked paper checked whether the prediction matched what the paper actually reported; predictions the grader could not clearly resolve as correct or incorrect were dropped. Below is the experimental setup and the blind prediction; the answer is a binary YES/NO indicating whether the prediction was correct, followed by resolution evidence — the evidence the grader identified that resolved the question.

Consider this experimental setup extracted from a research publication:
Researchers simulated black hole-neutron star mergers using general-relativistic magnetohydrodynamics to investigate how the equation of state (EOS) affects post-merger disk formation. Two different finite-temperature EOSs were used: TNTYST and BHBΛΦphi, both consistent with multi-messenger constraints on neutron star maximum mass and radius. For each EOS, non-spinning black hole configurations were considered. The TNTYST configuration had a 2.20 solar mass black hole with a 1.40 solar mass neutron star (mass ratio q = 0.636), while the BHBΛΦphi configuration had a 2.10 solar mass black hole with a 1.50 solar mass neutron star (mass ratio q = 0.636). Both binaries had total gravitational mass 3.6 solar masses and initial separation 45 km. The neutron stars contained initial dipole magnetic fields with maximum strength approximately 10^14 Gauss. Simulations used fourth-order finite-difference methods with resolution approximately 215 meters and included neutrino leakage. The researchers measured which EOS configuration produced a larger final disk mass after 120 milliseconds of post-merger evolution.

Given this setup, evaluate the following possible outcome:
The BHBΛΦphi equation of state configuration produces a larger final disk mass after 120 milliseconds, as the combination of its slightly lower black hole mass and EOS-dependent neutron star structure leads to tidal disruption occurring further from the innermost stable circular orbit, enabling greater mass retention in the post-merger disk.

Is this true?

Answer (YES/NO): YES